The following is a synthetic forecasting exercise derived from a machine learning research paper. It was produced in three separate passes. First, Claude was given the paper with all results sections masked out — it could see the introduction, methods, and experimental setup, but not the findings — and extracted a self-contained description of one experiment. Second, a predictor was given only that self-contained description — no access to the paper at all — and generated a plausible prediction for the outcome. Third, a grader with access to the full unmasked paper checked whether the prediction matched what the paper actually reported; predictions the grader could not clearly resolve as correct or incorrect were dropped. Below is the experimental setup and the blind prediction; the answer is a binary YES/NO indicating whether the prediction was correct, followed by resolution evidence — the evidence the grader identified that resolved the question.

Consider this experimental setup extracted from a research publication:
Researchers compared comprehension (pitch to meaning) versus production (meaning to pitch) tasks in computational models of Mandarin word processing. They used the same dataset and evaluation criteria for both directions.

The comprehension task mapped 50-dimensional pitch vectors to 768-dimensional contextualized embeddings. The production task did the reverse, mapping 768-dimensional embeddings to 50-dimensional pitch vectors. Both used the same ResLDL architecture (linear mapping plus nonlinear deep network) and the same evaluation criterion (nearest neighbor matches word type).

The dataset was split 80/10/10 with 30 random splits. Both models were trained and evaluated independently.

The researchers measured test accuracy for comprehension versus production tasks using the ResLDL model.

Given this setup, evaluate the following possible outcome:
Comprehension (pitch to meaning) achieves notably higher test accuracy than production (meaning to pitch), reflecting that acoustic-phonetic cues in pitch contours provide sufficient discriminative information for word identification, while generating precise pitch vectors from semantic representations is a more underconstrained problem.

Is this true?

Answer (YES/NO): YES